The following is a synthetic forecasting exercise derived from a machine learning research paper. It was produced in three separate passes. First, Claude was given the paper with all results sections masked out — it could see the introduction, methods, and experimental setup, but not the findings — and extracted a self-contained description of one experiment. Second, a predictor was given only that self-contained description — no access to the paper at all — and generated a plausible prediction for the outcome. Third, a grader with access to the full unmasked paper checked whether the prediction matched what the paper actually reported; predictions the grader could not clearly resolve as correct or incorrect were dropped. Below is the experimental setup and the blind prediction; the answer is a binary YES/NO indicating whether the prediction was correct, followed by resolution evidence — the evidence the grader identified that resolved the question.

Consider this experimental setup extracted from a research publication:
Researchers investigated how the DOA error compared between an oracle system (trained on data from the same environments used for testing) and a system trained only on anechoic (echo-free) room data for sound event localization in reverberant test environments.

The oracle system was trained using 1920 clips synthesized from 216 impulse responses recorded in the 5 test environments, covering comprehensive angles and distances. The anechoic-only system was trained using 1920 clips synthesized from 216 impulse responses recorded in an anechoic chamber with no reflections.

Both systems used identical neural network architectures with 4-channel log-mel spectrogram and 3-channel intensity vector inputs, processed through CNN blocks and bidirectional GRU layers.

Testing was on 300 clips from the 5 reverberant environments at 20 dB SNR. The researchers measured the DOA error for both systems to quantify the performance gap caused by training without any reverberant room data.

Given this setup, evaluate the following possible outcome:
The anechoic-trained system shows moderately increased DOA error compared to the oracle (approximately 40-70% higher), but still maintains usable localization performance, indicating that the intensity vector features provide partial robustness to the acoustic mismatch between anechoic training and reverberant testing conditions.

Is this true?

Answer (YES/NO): NO